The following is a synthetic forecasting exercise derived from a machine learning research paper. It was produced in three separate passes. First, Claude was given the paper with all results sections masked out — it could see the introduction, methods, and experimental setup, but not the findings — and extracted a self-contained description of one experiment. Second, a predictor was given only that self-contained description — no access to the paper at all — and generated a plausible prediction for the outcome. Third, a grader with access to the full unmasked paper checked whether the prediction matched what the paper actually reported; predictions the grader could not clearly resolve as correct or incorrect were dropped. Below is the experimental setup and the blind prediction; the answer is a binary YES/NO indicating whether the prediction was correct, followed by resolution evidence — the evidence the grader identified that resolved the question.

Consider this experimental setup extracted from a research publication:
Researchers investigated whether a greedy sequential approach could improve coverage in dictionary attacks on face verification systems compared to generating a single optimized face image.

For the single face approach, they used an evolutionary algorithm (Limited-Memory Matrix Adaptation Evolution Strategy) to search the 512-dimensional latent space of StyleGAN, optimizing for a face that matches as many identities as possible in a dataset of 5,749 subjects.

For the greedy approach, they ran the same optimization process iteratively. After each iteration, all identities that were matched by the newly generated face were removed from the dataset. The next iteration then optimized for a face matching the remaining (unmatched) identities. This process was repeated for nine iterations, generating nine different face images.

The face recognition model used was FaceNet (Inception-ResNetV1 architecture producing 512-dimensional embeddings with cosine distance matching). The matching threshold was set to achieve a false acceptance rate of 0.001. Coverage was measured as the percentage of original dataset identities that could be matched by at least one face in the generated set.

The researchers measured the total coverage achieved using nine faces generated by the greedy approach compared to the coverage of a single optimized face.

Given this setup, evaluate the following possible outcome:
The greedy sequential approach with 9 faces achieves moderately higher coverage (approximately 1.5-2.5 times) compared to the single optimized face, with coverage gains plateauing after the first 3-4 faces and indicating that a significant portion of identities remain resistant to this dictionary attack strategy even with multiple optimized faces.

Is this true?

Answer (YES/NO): NO